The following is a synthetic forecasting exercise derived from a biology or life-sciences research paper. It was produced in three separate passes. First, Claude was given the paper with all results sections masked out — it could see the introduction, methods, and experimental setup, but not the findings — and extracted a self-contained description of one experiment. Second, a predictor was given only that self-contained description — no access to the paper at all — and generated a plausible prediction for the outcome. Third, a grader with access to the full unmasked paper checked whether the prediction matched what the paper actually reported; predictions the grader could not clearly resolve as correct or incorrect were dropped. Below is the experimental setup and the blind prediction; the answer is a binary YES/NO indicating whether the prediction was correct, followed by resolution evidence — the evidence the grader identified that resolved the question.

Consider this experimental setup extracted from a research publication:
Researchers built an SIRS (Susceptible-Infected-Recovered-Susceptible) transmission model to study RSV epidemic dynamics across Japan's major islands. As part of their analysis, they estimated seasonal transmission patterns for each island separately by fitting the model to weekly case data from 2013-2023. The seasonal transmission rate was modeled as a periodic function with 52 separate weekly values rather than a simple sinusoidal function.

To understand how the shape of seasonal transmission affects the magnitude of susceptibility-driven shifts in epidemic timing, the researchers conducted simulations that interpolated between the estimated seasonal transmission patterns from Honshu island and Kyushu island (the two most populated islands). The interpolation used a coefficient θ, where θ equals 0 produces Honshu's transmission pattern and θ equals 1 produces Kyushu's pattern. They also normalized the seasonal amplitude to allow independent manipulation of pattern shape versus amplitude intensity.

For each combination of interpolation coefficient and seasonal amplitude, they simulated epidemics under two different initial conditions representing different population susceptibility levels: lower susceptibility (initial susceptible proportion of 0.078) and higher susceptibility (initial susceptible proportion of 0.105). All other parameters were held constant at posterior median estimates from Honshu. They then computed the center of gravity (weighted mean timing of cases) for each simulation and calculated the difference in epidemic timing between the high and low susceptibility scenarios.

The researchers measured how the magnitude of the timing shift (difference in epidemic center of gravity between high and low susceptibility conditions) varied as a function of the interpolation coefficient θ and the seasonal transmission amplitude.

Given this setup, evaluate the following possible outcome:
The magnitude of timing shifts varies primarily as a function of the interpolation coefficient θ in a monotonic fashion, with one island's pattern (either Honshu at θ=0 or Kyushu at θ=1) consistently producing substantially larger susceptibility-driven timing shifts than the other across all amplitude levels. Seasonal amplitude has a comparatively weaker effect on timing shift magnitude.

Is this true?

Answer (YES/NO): NO